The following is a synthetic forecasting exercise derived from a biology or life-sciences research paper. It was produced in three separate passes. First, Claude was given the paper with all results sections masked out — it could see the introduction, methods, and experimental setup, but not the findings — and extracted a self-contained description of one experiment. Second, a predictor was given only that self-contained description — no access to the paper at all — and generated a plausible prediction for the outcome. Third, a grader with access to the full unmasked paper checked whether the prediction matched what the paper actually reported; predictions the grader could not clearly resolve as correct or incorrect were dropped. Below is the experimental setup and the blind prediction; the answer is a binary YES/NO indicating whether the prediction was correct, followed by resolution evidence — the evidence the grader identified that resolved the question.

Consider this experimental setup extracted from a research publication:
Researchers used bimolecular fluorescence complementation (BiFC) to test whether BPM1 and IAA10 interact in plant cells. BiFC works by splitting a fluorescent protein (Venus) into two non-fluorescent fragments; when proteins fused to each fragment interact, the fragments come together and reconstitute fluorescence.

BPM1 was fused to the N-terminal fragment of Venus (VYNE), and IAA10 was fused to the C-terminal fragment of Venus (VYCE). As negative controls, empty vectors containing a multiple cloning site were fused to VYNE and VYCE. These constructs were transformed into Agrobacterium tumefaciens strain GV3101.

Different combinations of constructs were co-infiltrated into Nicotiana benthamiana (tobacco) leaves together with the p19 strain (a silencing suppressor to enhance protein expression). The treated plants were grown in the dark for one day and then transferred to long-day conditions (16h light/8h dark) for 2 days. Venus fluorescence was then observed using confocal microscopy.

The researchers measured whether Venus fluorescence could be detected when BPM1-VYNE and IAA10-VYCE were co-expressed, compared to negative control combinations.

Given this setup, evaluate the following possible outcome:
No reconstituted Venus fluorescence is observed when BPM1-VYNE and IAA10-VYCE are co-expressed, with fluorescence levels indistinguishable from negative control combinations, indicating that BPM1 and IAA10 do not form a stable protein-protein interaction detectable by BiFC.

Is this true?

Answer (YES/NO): NO